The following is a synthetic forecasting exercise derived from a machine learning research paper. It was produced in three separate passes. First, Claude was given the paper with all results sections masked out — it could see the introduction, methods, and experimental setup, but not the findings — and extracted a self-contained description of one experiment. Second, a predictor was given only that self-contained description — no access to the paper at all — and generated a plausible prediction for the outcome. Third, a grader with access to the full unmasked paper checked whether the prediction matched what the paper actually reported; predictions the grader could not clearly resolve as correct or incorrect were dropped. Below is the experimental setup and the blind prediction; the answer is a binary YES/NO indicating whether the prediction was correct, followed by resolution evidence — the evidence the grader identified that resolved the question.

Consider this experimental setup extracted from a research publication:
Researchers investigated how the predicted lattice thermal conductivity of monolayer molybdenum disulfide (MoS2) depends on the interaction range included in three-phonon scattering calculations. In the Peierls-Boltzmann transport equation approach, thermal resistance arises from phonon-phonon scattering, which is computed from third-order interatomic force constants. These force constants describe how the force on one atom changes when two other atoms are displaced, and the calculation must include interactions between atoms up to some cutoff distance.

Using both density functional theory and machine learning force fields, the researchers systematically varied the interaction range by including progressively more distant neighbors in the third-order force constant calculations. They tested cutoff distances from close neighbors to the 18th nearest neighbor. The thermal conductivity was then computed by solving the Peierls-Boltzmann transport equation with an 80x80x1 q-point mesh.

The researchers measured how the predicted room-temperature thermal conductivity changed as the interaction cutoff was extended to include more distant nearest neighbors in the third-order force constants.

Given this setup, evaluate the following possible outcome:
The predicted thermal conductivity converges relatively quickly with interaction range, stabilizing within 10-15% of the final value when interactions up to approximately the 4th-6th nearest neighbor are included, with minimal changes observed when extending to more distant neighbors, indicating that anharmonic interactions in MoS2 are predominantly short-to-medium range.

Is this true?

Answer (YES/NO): NO